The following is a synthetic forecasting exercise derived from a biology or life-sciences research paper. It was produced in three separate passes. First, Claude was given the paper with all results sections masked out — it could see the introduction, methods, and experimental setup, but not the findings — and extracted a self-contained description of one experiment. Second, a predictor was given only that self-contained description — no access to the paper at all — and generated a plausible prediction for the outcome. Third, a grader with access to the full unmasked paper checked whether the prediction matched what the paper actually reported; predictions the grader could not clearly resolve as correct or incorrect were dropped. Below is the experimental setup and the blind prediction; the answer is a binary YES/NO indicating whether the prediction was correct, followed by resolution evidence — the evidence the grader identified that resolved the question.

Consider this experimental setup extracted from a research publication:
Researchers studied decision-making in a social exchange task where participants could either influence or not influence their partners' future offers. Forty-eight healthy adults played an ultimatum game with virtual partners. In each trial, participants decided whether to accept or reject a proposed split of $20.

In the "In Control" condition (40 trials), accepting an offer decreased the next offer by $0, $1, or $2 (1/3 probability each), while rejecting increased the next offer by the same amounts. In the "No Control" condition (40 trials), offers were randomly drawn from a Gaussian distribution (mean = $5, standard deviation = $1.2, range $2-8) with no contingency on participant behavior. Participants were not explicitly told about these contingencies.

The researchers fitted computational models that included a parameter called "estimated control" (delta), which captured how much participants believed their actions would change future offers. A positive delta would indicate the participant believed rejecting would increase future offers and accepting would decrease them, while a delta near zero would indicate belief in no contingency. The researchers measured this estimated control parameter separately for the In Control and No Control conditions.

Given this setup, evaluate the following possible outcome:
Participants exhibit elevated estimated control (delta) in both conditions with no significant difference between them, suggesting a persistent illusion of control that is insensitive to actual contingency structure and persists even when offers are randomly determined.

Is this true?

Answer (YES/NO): NO